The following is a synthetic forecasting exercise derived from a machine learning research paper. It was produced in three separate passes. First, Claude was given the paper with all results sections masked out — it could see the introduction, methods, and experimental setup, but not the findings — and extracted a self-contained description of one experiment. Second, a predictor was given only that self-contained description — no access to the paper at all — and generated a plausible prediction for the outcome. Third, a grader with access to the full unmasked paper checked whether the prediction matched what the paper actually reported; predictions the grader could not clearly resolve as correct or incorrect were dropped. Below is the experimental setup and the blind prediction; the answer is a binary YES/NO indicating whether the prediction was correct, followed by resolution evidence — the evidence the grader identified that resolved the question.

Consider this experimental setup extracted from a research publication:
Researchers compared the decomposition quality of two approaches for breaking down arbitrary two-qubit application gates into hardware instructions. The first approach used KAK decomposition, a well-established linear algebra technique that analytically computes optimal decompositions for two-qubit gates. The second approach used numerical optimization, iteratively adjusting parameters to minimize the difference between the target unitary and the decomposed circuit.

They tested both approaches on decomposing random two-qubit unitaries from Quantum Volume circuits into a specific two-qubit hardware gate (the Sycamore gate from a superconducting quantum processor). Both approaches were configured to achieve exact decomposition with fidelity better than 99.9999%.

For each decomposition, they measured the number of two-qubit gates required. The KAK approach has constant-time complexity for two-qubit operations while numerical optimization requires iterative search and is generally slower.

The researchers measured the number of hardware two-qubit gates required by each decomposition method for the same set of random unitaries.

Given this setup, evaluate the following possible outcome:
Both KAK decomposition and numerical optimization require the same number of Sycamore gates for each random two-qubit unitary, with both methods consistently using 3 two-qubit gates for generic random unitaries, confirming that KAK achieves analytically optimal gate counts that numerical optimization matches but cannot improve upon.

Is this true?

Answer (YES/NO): NO